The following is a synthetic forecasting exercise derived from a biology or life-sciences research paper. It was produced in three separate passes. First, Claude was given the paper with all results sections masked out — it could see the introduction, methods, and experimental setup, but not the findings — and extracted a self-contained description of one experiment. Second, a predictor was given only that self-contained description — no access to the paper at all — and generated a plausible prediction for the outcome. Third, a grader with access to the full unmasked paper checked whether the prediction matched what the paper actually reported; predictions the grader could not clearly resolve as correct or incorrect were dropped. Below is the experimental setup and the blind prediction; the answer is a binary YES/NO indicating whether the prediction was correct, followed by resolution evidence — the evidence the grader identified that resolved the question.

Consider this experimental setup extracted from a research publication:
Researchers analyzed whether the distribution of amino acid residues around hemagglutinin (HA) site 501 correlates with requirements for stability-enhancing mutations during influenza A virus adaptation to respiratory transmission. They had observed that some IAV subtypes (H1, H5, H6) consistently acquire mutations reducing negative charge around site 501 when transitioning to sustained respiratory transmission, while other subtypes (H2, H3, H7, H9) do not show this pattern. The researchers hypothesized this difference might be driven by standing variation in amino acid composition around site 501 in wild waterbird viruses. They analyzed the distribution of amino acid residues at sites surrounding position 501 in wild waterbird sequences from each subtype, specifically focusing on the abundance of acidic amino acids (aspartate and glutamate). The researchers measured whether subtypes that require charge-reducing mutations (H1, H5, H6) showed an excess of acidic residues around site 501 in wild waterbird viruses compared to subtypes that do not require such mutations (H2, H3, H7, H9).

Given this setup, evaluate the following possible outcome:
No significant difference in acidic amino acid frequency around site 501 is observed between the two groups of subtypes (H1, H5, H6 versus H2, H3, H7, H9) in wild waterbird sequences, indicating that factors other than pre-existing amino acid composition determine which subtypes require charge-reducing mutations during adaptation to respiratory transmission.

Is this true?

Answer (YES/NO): NO